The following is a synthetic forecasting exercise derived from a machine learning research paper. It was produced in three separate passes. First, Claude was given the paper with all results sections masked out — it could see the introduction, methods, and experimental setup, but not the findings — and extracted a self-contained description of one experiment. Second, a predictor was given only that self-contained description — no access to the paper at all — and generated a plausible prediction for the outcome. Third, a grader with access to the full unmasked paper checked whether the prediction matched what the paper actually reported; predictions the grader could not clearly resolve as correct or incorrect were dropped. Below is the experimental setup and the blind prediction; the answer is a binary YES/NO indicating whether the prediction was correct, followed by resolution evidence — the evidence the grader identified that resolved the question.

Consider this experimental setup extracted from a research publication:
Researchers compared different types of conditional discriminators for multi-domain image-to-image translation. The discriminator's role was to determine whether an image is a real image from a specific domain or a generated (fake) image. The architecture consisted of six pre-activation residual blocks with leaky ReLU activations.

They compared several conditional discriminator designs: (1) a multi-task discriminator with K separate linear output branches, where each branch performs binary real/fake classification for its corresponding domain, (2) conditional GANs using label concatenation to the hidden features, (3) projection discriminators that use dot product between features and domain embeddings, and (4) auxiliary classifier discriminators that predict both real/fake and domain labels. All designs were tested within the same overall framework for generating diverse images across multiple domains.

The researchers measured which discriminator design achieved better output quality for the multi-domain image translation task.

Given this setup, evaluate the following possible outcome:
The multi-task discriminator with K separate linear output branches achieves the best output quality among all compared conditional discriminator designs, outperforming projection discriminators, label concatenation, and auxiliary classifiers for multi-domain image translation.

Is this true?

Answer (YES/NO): YES